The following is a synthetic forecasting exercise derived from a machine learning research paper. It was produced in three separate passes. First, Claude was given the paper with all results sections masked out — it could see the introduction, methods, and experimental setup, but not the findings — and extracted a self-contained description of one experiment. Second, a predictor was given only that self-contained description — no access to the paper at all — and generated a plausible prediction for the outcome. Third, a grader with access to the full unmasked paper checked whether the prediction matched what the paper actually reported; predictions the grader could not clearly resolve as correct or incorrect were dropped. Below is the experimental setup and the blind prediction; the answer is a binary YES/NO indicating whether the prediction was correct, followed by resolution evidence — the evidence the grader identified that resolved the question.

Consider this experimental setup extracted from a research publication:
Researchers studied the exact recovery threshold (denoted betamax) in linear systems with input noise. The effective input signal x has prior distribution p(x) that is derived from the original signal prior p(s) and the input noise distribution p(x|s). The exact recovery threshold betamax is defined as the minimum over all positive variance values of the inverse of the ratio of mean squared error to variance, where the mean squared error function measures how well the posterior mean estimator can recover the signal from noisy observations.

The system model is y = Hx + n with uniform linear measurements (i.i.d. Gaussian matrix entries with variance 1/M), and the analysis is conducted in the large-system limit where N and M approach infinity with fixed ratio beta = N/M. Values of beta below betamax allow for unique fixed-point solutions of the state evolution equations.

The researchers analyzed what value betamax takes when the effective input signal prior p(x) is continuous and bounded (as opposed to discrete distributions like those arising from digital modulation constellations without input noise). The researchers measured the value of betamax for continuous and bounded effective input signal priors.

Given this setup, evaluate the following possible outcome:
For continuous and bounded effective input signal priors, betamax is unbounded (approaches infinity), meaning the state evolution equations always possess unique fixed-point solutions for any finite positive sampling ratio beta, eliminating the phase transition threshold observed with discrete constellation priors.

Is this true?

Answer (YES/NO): NO